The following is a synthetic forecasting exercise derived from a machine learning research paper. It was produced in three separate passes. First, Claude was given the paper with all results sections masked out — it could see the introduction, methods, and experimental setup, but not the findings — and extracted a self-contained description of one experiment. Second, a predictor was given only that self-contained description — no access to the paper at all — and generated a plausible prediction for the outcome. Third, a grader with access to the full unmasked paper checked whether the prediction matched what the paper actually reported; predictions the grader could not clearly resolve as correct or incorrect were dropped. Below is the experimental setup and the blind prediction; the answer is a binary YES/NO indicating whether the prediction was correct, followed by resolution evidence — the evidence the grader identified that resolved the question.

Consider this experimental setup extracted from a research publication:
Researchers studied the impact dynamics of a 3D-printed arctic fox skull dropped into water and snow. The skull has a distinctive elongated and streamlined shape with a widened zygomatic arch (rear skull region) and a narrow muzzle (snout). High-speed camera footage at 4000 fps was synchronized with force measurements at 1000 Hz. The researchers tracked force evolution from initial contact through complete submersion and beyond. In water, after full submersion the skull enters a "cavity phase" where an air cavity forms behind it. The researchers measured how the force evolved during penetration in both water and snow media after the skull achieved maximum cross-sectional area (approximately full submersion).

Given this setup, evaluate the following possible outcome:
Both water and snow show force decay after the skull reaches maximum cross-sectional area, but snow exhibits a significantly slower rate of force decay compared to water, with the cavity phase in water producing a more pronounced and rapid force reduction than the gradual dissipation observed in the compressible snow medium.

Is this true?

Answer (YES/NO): NO